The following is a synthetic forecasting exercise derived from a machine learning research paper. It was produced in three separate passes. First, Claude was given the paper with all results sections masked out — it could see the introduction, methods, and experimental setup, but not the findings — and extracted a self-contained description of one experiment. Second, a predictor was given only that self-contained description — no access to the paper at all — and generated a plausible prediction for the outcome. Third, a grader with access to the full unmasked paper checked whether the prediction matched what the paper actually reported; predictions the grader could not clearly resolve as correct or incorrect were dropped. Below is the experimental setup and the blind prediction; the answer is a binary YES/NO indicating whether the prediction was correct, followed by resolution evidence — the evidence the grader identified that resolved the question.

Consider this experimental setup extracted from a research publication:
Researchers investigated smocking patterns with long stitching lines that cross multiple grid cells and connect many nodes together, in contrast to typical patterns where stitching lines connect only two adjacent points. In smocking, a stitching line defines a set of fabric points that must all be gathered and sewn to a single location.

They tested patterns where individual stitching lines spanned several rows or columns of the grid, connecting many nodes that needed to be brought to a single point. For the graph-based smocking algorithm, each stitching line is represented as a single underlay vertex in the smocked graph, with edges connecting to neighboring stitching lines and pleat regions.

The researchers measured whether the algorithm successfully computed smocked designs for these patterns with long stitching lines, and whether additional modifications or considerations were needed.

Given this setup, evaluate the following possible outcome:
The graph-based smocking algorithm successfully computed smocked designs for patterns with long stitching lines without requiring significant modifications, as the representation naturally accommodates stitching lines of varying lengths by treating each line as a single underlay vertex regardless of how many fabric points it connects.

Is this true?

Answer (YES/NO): YES